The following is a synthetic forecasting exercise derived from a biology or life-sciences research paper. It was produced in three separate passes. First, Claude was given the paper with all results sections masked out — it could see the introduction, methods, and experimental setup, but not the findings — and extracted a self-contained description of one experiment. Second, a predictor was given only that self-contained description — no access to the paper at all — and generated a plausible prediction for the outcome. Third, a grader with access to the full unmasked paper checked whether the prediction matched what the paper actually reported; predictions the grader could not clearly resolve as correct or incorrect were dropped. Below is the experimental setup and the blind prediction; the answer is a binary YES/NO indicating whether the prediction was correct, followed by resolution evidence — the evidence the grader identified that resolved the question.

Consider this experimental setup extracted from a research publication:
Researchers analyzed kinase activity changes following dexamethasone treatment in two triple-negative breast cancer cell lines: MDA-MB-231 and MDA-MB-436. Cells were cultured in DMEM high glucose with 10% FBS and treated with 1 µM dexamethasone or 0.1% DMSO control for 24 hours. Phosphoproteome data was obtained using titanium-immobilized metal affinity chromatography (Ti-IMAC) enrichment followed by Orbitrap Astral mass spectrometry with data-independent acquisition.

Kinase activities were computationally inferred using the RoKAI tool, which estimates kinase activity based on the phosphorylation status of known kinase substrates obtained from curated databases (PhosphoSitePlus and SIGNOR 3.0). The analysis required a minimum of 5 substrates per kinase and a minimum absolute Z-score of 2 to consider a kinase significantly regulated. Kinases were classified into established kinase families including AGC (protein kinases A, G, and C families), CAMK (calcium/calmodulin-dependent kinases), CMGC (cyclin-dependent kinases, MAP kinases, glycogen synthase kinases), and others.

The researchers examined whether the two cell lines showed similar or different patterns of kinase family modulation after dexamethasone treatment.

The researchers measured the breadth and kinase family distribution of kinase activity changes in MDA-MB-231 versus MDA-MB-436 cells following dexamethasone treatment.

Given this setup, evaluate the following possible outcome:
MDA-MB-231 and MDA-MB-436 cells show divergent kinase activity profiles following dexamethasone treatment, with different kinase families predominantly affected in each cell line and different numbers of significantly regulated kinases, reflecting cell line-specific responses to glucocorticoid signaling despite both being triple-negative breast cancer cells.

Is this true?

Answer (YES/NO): YES